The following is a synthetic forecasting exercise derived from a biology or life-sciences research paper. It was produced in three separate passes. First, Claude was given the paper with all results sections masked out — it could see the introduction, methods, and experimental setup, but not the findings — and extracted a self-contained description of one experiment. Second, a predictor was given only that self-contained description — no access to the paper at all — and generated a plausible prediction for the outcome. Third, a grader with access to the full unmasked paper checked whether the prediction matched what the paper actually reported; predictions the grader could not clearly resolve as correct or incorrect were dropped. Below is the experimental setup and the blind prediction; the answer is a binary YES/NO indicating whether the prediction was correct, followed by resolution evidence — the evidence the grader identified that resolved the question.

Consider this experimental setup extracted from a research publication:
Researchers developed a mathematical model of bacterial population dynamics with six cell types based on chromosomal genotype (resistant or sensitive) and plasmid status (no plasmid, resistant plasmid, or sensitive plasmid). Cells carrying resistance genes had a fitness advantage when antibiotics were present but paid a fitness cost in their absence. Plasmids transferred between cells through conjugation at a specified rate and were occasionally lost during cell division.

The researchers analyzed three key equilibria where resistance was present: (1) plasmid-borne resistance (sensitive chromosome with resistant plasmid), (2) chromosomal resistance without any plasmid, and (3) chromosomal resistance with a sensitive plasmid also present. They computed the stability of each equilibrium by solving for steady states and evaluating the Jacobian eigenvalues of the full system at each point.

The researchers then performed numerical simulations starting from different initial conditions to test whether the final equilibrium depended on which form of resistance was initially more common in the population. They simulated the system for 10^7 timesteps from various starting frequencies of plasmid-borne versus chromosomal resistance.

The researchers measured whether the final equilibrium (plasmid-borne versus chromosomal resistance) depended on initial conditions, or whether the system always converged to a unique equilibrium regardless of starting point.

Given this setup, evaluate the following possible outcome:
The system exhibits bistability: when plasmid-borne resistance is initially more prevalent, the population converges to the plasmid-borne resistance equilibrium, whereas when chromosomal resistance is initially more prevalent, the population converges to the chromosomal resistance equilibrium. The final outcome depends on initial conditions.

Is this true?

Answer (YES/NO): YES